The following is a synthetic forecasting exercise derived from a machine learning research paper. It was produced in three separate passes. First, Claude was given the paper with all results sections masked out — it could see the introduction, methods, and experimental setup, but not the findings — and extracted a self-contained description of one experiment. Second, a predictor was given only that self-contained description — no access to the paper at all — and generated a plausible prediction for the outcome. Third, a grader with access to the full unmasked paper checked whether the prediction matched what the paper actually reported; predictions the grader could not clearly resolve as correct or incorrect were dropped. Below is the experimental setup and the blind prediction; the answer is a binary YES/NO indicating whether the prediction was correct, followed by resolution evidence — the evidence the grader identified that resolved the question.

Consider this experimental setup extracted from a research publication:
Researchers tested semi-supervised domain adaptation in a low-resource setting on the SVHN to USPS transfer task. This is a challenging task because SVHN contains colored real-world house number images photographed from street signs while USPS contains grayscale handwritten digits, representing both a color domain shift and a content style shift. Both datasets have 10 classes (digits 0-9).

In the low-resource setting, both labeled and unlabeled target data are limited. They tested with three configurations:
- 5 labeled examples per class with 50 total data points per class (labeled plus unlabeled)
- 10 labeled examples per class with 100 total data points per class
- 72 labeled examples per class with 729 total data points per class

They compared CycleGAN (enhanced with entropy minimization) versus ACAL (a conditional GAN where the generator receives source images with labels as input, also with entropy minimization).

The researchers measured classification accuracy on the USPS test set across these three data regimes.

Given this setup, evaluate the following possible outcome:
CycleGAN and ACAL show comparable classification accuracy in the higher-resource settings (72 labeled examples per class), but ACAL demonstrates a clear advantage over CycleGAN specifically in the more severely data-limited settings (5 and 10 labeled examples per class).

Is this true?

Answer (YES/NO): NO